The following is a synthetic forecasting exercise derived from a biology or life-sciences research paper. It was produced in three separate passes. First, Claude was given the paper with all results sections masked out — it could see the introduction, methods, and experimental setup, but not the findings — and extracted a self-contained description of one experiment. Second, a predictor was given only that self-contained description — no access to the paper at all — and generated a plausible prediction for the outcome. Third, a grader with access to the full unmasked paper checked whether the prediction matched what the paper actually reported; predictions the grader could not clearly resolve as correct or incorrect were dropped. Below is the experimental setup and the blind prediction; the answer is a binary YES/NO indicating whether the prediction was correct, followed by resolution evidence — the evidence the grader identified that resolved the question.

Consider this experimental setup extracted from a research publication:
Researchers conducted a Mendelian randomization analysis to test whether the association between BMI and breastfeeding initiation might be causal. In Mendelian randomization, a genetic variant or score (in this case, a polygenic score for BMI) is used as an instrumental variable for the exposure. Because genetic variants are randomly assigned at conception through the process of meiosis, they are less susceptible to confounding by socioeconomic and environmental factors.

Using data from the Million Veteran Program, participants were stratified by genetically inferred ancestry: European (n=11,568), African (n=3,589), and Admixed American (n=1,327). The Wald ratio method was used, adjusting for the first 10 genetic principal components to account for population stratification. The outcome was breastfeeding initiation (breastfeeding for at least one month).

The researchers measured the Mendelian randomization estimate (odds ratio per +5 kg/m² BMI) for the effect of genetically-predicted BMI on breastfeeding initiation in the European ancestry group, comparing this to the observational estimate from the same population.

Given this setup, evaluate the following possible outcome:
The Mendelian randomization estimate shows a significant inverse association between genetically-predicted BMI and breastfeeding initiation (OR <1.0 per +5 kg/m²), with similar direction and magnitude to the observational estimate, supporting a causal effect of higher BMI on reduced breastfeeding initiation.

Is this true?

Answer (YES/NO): YES